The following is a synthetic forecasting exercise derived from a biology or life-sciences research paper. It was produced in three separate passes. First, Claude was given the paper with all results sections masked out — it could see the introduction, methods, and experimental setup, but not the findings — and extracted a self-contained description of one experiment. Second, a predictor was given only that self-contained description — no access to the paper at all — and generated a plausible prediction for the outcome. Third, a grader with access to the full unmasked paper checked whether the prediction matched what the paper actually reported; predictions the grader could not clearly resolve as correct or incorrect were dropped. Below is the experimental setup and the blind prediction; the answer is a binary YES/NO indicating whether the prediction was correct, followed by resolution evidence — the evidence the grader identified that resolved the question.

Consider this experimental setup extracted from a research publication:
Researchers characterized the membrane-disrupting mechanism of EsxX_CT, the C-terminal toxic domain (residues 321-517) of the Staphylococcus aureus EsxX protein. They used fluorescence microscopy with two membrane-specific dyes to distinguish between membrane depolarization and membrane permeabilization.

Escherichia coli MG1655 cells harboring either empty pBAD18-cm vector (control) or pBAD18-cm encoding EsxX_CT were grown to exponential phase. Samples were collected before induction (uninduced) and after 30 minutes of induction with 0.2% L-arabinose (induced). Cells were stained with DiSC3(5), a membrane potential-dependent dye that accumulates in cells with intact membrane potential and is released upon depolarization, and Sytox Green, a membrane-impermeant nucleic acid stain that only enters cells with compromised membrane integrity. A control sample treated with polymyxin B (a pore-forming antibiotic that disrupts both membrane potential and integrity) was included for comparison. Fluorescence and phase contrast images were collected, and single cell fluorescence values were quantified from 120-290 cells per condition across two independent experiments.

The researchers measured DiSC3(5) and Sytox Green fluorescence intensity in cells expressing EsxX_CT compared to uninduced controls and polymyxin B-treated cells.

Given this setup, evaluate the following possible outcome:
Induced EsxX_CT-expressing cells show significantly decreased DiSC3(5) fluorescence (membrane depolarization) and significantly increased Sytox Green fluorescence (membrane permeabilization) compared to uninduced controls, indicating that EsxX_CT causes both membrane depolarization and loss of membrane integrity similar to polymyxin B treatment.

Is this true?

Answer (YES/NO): NO